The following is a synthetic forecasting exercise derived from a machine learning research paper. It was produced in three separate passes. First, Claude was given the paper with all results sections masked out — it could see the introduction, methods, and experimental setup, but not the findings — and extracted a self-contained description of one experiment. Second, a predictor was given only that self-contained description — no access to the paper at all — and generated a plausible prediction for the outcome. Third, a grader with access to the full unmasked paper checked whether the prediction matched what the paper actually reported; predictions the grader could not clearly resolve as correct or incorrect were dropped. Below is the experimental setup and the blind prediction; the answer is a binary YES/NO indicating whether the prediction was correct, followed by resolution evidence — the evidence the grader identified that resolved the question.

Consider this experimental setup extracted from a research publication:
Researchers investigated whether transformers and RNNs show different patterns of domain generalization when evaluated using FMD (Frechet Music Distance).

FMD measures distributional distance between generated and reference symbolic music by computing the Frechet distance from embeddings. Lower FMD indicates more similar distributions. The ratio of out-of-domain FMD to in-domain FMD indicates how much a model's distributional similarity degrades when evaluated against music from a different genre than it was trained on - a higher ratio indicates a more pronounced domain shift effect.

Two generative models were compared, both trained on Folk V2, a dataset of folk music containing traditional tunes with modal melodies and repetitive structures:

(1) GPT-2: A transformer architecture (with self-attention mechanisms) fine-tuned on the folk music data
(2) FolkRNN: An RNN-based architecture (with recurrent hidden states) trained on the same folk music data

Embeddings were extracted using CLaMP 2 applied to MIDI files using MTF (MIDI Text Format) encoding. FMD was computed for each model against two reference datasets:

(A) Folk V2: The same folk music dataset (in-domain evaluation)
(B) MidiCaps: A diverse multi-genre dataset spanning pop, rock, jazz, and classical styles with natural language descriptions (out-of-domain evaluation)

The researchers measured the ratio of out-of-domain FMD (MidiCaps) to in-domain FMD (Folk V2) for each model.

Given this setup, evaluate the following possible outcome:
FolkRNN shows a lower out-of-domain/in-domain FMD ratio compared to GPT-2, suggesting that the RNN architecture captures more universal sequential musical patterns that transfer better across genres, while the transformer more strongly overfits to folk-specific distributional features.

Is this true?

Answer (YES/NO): YES